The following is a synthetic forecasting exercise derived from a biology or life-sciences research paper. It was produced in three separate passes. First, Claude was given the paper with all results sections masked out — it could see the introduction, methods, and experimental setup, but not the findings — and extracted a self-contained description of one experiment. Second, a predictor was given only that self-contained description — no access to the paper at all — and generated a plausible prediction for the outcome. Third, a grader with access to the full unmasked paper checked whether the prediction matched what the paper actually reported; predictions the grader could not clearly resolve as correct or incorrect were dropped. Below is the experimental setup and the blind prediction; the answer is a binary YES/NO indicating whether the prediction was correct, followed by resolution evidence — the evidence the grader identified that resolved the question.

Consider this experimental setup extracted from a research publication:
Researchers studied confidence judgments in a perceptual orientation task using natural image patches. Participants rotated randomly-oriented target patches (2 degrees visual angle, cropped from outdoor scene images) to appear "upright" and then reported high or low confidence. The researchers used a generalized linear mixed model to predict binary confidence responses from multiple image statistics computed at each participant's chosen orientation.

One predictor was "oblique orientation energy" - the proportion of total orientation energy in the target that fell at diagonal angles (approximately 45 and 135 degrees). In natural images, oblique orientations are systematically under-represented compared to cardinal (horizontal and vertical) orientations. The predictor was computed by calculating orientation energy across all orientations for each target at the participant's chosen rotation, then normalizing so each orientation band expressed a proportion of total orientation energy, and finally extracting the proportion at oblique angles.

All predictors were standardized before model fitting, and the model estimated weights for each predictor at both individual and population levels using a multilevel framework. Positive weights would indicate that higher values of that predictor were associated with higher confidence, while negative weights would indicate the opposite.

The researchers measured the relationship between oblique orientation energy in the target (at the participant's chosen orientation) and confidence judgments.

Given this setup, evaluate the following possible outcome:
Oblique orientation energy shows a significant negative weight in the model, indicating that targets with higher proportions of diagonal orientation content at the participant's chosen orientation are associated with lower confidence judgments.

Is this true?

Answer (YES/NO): NO